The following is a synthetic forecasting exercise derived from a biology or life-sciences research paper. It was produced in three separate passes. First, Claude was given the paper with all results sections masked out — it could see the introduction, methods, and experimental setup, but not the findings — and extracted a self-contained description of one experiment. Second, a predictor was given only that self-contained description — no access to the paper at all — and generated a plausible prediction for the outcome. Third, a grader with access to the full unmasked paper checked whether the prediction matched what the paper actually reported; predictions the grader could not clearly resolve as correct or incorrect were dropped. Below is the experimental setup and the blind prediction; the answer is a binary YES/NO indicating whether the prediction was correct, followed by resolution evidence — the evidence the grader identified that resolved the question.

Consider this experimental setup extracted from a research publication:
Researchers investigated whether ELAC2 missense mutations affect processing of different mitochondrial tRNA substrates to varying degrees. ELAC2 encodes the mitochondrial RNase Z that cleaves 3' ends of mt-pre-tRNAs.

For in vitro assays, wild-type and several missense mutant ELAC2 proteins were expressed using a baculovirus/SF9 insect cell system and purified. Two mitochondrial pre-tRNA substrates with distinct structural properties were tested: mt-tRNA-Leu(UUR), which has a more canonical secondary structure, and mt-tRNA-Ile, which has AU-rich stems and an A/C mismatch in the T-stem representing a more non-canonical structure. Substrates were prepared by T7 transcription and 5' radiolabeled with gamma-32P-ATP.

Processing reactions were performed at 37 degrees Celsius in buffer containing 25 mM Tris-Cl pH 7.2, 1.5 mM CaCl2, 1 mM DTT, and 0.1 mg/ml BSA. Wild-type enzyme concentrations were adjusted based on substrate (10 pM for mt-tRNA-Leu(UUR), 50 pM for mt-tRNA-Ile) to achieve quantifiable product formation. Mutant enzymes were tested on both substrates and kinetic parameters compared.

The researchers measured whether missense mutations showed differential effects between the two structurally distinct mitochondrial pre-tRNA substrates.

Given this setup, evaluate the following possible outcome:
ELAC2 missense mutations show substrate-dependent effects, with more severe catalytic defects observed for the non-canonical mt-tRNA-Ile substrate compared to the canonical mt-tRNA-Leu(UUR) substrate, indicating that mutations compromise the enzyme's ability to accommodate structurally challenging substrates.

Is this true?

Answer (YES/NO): YES